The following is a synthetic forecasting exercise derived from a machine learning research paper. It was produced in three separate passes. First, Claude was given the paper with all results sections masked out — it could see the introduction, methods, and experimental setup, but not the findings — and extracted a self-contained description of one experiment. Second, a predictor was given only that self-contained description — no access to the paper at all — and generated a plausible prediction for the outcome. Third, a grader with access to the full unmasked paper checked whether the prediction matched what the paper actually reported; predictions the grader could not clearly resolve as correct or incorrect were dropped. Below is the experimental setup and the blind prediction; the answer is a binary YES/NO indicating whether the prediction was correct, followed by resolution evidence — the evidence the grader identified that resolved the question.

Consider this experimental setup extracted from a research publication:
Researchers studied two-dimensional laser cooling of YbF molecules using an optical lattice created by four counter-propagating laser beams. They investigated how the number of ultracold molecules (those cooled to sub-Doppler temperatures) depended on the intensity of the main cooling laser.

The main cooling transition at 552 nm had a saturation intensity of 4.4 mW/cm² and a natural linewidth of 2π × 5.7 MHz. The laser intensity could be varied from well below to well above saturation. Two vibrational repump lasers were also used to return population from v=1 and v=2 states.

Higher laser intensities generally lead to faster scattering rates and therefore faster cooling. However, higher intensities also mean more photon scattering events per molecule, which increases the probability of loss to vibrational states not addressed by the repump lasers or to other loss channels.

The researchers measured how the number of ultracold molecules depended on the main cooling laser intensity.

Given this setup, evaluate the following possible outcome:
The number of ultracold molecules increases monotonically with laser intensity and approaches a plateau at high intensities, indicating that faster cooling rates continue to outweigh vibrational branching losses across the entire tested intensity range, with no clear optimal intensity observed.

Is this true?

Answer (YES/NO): NO